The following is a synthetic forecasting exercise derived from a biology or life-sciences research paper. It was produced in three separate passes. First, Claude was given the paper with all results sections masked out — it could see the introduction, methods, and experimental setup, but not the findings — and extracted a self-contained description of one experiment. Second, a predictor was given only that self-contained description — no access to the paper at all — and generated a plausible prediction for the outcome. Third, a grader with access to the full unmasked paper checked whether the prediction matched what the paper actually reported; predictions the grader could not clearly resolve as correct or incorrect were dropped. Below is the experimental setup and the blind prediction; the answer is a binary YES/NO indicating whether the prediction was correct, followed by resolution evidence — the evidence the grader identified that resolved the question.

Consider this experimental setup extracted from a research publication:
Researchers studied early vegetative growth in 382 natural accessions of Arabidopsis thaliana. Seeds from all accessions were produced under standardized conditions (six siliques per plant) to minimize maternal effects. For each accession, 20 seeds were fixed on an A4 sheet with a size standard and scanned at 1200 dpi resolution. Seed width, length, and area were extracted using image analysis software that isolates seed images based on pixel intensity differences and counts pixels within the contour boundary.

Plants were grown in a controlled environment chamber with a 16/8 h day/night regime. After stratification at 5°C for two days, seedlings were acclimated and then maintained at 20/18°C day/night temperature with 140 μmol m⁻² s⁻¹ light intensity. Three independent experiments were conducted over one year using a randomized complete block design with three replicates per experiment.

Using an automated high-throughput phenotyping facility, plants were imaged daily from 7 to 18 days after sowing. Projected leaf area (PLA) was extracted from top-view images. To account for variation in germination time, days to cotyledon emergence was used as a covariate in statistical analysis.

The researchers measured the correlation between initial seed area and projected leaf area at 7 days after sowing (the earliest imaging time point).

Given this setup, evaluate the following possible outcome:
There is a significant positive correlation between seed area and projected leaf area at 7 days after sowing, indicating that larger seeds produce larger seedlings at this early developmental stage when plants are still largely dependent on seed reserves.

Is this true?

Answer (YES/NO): NO